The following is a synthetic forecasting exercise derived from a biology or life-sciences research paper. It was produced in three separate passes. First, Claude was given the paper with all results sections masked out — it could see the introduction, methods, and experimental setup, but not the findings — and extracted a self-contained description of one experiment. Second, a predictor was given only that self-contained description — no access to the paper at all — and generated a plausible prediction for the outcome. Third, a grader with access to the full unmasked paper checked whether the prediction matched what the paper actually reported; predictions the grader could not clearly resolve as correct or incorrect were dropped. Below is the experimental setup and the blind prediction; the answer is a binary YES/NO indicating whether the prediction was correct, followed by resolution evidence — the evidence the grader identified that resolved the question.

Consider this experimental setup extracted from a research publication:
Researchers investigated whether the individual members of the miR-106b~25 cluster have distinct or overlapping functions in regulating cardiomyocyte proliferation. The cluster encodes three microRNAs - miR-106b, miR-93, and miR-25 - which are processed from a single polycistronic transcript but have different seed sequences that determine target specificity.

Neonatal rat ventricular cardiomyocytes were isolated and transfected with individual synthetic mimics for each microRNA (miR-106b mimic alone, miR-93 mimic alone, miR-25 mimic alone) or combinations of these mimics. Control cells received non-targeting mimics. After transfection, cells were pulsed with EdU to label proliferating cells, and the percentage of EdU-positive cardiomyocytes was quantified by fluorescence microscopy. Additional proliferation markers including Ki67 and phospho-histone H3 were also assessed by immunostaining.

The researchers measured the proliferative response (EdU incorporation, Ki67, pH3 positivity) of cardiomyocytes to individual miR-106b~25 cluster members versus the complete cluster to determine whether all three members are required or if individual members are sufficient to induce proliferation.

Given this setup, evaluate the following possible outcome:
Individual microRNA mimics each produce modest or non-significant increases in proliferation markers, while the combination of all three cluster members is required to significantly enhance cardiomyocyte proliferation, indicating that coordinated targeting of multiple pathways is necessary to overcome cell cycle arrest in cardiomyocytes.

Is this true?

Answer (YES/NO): NO